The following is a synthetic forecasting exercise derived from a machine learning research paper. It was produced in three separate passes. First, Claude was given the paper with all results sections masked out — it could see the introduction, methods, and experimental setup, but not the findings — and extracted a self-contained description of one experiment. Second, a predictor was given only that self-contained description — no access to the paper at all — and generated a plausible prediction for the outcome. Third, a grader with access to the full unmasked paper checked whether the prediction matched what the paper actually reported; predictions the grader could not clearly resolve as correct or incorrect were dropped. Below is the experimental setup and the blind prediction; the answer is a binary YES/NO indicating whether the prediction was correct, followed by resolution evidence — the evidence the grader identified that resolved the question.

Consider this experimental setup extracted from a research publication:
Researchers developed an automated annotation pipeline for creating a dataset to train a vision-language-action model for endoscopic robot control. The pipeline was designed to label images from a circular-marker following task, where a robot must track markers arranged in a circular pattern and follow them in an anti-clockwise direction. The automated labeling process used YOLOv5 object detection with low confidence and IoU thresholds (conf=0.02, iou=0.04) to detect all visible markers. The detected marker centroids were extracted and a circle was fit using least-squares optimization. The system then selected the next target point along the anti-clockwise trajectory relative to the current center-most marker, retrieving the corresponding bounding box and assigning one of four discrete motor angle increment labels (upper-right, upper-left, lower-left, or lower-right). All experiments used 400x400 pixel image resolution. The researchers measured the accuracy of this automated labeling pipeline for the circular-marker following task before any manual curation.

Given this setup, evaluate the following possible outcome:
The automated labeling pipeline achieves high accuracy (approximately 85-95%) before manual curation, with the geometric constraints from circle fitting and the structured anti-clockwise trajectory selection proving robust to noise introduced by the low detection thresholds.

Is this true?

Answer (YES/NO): NO